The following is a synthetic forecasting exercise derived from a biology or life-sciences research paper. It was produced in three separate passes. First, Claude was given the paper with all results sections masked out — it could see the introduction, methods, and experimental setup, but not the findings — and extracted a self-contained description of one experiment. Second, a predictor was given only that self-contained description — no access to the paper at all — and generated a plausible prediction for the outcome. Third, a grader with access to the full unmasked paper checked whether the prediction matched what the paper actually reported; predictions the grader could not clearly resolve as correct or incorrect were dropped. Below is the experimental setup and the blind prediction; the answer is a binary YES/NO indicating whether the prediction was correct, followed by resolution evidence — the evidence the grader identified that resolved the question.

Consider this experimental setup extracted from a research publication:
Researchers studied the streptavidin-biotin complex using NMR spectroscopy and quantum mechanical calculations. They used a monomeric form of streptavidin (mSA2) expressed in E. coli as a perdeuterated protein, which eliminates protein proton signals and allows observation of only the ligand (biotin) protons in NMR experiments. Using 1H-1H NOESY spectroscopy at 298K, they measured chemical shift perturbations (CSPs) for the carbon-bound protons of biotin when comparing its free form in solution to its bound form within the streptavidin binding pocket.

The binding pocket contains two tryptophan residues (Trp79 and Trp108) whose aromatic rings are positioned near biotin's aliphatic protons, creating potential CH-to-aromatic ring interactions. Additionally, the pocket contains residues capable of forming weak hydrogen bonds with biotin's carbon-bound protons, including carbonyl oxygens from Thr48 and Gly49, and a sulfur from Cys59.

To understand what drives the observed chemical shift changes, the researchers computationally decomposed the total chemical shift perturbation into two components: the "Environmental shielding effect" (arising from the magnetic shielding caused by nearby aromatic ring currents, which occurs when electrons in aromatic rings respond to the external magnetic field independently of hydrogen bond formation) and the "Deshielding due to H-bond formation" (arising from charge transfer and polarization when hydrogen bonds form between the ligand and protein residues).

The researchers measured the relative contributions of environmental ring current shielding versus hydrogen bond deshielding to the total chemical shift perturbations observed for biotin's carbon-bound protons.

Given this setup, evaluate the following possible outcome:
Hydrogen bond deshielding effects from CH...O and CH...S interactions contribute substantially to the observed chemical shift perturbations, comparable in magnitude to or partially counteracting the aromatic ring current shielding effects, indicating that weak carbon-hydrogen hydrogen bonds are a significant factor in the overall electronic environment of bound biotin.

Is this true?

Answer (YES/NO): NO